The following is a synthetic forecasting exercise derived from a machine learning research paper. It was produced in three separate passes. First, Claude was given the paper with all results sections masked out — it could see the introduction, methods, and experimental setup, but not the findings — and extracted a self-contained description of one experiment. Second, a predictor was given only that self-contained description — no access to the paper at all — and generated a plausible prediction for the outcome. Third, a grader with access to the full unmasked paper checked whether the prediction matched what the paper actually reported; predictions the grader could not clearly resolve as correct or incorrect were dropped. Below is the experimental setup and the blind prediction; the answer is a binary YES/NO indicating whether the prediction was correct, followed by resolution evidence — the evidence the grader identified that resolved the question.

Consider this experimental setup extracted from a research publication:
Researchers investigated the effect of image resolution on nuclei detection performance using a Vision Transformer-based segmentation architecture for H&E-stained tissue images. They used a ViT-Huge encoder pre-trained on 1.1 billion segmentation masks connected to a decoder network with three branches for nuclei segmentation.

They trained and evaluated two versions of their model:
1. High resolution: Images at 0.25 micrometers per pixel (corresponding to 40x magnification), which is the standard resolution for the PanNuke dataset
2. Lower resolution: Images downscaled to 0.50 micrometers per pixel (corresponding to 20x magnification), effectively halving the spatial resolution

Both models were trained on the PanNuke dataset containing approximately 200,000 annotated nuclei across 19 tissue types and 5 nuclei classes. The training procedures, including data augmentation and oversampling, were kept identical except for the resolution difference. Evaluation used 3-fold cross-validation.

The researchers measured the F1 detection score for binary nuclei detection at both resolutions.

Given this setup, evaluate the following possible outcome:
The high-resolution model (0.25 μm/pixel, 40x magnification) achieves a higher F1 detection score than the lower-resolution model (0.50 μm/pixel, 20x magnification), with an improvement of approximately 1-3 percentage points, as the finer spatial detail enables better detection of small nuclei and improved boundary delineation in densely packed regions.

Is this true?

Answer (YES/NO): NO